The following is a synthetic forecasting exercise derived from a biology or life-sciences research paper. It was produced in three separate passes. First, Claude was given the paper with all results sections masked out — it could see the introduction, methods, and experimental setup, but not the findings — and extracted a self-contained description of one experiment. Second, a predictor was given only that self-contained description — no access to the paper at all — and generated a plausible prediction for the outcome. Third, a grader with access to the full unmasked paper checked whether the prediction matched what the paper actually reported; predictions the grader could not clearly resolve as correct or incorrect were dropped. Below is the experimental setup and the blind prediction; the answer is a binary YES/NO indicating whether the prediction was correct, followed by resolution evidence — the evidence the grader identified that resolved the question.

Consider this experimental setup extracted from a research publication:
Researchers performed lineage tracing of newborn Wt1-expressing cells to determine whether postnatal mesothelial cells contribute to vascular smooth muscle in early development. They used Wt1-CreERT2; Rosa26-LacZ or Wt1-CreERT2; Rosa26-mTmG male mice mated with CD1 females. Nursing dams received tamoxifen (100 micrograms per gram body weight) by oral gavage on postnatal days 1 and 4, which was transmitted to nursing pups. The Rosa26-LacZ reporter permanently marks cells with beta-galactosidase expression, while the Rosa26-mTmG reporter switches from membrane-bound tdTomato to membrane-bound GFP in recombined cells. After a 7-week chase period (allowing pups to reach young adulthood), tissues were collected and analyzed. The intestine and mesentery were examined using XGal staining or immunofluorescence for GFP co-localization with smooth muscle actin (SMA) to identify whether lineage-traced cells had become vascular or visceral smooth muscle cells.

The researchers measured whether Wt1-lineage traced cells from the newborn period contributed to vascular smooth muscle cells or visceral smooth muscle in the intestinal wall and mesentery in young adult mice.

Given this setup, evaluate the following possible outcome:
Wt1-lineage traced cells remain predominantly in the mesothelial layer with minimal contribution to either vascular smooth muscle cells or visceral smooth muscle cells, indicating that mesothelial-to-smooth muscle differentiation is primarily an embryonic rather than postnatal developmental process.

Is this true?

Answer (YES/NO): YES